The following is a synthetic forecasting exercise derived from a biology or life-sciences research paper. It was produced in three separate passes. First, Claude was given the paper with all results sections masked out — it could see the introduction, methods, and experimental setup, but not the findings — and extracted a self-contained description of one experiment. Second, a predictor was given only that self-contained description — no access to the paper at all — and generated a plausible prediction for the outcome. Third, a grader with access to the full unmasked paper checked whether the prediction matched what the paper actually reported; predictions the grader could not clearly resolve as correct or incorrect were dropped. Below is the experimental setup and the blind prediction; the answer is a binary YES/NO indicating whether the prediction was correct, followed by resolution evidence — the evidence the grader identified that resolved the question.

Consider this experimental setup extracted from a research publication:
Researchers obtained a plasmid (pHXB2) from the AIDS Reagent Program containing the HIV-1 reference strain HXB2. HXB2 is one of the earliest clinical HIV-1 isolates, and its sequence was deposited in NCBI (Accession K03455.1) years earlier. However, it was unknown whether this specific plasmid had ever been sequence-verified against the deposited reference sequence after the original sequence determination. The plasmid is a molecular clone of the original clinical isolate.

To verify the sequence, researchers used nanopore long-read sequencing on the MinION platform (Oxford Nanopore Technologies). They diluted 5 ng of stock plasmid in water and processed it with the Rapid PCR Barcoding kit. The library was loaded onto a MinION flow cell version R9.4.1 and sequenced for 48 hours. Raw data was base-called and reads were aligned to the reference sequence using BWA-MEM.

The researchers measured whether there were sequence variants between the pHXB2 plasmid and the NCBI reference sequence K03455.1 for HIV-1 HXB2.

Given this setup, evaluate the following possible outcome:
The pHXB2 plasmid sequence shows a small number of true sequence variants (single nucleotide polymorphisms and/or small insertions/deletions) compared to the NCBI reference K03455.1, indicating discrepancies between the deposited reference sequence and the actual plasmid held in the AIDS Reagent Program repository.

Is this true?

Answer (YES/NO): YES